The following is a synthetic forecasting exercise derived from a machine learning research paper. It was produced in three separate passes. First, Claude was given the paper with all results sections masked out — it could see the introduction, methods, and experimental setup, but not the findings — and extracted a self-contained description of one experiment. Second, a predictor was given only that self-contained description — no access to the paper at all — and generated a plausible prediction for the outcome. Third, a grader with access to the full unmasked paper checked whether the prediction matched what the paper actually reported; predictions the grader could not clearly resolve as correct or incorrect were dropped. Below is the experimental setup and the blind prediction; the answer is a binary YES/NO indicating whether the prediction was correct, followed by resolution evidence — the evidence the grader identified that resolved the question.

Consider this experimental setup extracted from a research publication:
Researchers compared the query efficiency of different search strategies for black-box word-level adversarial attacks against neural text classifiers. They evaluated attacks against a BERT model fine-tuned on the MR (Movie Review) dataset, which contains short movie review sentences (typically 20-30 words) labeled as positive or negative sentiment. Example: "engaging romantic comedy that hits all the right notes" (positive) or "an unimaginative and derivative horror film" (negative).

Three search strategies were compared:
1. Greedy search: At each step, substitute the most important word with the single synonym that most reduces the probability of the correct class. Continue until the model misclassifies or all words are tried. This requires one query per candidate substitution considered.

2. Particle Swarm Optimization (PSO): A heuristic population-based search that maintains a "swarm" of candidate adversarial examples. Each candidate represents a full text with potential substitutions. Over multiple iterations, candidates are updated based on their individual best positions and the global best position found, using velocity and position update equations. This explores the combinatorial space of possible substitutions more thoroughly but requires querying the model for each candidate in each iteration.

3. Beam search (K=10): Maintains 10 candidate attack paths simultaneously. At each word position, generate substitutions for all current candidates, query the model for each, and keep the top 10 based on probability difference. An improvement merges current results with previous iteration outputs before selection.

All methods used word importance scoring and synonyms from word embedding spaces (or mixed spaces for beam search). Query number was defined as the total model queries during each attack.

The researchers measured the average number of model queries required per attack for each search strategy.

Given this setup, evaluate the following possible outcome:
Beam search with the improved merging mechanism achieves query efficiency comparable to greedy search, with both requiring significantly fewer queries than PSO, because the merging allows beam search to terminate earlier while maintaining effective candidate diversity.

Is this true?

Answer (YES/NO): NO